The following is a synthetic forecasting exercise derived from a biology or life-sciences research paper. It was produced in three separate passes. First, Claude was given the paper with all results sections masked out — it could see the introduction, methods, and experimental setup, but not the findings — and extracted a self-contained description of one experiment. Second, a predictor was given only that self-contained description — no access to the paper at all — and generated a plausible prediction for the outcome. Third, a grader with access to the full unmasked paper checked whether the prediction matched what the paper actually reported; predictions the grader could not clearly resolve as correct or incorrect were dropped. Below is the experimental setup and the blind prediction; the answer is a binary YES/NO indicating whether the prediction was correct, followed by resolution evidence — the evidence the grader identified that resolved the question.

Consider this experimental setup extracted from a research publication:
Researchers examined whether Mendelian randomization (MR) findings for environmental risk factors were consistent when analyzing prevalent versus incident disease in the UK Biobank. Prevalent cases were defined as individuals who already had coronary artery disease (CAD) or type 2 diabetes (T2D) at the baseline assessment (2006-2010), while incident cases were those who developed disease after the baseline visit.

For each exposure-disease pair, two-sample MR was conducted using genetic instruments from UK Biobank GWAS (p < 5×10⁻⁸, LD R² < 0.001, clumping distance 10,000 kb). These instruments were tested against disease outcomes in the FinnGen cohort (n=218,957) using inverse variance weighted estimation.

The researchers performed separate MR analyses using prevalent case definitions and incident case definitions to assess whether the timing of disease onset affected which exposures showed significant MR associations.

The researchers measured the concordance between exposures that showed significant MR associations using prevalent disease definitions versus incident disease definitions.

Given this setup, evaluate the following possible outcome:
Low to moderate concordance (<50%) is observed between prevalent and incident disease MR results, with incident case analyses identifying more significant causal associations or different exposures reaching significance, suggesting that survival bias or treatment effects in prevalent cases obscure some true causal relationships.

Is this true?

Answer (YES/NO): NO